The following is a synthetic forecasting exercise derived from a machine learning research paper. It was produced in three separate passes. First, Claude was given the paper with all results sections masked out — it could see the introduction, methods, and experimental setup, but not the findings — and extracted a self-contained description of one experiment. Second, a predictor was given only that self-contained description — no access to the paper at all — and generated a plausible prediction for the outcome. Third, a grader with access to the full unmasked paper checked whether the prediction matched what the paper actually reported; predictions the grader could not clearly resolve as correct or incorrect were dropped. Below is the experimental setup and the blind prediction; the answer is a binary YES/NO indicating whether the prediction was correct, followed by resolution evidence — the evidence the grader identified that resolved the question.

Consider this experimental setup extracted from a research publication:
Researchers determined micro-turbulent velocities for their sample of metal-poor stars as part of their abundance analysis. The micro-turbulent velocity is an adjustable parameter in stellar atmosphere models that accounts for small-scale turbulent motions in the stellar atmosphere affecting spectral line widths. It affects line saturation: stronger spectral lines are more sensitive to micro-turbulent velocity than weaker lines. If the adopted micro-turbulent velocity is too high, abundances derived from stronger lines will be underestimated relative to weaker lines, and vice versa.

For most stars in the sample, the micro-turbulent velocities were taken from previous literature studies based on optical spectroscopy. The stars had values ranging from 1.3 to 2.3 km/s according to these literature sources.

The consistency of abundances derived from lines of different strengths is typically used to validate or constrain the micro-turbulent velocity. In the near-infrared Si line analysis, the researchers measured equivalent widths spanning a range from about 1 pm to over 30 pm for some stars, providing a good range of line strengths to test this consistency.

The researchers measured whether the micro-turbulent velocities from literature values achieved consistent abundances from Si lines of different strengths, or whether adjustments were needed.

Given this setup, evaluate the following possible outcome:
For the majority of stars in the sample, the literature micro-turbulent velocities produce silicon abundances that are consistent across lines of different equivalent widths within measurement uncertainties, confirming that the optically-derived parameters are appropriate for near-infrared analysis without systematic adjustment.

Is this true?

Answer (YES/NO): NO